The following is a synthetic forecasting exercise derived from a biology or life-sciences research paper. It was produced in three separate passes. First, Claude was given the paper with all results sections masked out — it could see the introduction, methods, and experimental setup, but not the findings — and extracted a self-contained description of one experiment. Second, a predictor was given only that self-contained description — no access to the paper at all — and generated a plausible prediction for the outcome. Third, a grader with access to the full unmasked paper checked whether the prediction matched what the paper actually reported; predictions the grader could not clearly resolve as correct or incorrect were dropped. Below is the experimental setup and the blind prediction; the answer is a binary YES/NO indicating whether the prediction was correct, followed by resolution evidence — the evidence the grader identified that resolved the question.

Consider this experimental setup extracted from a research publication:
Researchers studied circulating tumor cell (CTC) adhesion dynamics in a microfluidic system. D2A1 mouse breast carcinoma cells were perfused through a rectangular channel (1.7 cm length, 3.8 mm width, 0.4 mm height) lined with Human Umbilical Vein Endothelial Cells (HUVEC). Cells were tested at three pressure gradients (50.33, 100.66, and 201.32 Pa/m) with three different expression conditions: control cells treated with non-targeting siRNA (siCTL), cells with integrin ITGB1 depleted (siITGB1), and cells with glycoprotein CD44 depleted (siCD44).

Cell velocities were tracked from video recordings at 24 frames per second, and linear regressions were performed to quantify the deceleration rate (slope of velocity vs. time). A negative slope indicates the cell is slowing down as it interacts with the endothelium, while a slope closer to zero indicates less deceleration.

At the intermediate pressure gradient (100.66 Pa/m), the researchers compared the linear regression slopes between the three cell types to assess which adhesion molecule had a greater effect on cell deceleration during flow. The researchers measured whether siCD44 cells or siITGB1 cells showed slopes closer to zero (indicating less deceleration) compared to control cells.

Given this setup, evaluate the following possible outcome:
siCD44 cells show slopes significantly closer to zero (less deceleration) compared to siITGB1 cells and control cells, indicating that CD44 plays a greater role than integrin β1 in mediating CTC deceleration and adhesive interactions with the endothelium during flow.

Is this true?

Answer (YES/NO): YES